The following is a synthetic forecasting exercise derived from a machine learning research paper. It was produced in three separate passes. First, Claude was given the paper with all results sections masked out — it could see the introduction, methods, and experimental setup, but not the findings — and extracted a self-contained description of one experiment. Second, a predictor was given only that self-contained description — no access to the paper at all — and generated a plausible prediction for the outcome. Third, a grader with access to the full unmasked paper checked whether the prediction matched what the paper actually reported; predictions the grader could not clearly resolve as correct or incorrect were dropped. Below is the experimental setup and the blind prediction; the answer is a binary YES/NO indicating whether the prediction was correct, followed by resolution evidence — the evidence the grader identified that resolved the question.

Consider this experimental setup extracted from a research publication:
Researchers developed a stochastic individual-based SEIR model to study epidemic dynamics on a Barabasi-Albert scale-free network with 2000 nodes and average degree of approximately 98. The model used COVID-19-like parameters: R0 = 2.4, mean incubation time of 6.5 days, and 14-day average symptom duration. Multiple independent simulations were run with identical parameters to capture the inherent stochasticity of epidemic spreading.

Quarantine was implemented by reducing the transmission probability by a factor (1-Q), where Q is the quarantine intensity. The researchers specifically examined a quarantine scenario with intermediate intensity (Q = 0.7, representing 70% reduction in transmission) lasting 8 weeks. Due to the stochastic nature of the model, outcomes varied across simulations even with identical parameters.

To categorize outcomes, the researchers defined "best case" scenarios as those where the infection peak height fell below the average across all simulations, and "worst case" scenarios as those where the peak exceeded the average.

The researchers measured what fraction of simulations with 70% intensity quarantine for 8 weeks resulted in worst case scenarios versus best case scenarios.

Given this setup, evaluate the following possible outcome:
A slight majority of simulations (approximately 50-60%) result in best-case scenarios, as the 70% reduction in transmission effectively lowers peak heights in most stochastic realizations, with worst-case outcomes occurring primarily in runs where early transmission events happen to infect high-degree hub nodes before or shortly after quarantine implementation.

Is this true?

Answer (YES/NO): NO